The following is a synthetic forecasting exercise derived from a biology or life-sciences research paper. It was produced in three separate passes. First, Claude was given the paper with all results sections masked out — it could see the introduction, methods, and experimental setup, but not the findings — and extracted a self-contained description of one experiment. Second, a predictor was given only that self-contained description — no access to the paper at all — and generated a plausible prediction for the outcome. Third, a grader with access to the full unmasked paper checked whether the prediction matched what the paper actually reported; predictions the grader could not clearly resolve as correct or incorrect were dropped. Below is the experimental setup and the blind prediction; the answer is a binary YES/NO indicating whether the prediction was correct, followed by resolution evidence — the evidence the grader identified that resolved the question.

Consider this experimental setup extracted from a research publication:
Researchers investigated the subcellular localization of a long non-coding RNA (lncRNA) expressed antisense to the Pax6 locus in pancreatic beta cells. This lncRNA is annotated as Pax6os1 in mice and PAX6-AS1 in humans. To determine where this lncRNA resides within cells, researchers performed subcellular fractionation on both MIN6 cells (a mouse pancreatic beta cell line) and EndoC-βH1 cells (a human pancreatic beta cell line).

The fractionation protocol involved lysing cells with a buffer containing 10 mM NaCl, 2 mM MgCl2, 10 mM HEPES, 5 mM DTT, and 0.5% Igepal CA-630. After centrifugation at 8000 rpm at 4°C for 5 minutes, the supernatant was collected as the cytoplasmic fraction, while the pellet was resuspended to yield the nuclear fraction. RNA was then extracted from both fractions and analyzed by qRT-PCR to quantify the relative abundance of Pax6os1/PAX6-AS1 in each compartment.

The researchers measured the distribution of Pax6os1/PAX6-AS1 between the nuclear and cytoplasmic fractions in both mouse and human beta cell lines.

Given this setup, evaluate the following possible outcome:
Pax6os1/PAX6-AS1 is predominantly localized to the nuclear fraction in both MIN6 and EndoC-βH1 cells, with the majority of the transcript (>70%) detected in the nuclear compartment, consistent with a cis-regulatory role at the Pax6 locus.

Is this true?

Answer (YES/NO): NO